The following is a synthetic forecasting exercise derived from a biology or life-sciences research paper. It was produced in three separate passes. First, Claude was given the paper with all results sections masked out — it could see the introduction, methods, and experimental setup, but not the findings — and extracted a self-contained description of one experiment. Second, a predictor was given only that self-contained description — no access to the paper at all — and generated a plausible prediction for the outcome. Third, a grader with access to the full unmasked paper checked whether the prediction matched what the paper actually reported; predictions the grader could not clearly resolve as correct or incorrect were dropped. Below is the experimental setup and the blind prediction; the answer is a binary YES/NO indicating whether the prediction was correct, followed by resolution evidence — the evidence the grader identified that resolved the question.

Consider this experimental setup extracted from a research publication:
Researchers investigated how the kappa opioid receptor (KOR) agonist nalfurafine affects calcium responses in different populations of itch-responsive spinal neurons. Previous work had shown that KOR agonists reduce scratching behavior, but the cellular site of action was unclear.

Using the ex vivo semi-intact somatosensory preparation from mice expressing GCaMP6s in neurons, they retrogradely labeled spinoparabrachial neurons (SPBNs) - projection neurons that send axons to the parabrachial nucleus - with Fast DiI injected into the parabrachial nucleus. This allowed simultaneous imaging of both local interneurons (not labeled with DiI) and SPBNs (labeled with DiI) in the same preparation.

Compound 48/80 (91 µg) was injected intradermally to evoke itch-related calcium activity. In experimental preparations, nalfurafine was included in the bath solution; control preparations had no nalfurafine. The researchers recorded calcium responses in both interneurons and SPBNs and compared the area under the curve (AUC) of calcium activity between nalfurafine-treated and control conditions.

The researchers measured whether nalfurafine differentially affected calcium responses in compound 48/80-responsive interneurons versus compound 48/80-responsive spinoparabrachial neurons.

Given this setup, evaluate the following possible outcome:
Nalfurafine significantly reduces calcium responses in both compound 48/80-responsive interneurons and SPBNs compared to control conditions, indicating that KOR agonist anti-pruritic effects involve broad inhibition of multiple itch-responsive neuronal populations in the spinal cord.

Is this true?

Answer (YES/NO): NO